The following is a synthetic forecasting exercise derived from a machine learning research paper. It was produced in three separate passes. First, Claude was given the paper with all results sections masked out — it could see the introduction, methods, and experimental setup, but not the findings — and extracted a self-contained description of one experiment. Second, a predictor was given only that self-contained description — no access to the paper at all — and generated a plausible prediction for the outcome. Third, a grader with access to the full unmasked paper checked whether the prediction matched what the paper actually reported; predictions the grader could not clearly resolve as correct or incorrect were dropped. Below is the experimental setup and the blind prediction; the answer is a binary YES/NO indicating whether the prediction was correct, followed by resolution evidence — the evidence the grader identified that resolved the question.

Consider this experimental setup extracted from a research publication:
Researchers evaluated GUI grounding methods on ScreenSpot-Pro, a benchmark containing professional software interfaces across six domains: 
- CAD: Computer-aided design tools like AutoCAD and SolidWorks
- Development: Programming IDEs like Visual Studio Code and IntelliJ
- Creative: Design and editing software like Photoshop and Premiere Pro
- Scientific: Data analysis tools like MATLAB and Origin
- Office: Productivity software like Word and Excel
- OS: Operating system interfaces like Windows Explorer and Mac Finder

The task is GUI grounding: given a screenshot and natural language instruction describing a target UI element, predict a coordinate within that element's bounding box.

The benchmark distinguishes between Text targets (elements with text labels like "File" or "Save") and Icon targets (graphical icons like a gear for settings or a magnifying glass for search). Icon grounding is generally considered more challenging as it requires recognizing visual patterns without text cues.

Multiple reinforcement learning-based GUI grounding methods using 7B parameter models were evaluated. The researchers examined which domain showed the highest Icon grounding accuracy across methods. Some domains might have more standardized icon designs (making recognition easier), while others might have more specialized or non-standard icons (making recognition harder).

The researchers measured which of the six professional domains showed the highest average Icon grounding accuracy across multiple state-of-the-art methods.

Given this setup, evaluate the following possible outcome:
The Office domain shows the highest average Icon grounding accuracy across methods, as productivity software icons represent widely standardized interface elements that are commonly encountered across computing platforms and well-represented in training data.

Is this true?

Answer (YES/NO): YES